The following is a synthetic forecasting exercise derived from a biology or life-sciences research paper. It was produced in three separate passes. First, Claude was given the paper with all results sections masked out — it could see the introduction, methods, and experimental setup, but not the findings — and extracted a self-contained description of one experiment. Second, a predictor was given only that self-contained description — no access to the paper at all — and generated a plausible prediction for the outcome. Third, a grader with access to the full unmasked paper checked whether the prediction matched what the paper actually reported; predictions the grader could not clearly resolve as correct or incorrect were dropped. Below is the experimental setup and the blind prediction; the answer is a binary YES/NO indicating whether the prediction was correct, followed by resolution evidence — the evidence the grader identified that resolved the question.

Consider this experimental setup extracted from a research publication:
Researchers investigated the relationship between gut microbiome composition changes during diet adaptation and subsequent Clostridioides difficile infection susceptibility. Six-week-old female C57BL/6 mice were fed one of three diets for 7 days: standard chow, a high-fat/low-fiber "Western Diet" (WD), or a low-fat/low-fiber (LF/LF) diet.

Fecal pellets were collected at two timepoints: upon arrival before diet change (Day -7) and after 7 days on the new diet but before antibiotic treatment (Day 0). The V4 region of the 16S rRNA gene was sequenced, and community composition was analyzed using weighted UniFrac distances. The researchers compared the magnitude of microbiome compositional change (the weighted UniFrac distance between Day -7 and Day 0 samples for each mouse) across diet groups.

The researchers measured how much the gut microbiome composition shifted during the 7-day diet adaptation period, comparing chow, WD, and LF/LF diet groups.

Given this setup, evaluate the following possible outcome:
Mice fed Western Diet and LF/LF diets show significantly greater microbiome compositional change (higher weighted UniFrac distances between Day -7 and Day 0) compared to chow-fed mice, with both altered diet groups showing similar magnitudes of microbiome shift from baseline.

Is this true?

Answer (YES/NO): NO